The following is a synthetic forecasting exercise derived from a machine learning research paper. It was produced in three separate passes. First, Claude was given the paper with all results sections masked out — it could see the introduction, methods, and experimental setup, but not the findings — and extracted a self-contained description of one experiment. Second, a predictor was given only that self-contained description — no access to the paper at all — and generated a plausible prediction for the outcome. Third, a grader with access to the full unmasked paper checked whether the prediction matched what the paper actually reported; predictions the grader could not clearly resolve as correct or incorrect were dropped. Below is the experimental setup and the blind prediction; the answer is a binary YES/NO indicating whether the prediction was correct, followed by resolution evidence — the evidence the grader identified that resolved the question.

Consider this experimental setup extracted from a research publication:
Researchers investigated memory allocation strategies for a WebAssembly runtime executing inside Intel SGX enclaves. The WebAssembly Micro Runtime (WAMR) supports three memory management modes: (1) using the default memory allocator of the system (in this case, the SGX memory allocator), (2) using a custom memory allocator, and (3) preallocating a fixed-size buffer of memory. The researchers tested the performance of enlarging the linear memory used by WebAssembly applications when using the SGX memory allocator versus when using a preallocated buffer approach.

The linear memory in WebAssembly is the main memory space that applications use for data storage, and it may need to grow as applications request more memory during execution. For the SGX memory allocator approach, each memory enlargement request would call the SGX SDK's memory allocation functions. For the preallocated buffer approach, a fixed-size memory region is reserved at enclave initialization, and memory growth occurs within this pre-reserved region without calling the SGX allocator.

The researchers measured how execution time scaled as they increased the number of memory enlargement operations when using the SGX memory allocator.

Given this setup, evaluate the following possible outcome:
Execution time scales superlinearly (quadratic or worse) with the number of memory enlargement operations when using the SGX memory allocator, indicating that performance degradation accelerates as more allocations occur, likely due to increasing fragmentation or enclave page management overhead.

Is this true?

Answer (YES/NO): YES